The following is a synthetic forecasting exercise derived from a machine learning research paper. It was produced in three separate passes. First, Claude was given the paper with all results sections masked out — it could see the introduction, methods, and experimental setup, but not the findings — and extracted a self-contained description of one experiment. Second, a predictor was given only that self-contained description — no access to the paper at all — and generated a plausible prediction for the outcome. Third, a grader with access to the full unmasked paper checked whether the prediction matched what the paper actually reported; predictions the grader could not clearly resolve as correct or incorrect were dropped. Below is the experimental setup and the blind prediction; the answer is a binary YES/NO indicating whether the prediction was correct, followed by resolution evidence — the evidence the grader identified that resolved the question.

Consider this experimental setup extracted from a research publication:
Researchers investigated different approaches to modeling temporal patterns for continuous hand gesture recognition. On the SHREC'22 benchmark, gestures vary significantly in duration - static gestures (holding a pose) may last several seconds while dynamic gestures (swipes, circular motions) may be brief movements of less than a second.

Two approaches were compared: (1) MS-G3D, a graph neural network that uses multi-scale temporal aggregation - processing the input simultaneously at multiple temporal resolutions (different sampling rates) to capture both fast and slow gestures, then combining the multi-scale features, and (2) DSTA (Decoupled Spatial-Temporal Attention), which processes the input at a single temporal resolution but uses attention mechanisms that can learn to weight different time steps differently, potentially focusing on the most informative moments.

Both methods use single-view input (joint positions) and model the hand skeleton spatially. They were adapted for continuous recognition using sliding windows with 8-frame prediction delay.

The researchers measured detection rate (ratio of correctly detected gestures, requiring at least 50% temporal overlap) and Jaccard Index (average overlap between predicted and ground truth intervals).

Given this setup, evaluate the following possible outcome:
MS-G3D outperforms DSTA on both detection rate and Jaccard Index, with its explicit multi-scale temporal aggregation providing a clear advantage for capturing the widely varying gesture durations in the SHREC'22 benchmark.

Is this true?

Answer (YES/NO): NO